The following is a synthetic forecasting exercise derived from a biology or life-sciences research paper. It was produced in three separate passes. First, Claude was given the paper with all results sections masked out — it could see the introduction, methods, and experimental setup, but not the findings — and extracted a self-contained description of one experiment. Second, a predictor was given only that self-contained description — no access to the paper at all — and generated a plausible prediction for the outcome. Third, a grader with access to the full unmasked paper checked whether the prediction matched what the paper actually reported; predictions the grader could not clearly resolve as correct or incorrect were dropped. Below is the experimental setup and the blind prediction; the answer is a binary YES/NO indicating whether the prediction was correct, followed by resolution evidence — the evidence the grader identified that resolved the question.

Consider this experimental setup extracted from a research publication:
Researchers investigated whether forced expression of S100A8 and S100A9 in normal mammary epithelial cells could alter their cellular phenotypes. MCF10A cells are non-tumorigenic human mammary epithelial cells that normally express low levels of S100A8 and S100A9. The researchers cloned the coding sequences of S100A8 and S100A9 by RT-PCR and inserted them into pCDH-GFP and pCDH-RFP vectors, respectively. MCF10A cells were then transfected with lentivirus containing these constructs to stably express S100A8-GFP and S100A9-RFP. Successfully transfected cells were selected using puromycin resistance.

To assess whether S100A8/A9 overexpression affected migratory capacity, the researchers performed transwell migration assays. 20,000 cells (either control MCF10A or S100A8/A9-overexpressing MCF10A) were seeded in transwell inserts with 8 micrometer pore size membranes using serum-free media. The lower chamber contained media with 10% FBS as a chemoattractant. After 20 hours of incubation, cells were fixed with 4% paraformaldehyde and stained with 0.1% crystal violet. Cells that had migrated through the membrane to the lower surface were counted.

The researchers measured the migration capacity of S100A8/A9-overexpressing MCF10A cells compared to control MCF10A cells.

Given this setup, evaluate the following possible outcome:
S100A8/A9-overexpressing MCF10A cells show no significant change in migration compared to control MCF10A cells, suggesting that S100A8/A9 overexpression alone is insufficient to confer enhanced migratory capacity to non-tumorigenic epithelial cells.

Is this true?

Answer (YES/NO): NO